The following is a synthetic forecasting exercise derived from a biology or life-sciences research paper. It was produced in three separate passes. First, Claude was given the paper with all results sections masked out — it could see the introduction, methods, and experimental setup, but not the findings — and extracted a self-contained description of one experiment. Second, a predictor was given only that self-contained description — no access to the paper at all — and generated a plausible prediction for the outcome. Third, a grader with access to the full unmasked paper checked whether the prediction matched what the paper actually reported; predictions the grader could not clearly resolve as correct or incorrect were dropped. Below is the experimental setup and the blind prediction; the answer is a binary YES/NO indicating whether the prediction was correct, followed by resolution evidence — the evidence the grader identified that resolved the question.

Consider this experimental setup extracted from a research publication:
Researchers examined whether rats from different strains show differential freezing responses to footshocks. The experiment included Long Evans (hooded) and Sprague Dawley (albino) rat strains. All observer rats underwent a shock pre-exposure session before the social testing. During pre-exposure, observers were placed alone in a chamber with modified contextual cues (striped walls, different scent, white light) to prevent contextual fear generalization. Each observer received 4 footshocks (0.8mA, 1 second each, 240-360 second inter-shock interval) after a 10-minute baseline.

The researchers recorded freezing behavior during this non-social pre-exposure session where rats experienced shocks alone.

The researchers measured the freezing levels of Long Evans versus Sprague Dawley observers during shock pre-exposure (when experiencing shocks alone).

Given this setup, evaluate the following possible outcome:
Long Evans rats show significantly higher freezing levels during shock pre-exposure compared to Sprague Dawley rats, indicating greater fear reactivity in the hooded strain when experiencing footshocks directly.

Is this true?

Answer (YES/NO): YES